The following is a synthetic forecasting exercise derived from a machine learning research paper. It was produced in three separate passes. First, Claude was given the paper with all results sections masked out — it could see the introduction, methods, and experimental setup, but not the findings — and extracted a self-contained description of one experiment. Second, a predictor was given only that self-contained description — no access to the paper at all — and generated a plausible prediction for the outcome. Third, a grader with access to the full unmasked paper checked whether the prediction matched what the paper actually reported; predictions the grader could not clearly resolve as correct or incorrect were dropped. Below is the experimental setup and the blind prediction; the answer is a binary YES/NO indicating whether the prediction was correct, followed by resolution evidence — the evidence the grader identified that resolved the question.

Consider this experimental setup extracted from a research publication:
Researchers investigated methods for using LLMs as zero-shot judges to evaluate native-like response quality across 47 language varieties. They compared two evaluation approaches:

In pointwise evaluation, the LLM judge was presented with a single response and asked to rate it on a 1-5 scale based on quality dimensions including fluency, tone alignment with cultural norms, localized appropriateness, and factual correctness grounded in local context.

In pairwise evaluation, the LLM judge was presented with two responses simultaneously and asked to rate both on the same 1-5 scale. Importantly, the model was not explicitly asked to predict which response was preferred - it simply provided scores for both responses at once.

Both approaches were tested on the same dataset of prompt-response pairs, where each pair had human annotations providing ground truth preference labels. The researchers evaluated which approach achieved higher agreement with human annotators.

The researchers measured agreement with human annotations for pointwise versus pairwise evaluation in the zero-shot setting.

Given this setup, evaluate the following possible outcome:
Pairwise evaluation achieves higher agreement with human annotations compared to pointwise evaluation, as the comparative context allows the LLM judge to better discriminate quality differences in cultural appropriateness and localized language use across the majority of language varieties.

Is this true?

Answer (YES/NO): YES